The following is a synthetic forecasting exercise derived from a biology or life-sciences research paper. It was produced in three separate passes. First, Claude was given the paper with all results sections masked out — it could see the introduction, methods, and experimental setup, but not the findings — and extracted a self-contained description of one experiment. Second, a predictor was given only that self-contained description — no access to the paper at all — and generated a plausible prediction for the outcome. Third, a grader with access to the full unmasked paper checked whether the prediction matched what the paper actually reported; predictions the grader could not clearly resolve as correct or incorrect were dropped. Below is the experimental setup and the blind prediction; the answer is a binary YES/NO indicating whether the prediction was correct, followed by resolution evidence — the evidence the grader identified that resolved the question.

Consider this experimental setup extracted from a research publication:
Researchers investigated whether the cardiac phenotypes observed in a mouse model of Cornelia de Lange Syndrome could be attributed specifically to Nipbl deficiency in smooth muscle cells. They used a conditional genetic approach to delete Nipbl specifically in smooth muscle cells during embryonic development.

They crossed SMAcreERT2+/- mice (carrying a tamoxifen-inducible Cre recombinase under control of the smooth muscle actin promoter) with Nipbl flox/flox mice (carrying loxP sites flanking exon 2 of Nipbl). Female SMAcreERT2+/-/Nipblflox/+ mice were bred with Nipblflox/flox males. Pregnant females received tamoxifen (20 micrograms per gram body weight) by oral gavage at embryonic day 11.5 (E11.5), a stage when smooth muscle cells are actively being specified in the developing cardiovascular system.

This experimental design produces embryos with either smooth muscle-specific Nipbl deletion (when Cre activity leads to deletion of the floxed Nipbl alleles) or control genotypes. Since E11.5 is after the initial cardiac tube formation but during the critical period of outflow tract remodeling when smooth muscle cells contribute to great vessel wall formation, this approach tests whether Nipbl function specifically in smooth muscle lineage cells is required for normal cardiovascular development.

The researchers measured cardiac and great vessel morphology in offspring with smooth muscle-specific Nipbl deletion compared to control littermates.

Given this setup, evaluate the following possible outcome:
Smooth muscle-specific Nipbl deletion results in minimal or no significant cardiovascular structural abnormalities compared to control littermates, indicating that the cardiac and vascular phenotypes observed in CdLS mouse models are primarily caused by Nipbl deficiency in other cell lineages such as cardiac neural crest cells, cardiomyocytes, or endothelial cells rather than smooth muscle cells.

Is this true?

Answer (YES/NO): NO